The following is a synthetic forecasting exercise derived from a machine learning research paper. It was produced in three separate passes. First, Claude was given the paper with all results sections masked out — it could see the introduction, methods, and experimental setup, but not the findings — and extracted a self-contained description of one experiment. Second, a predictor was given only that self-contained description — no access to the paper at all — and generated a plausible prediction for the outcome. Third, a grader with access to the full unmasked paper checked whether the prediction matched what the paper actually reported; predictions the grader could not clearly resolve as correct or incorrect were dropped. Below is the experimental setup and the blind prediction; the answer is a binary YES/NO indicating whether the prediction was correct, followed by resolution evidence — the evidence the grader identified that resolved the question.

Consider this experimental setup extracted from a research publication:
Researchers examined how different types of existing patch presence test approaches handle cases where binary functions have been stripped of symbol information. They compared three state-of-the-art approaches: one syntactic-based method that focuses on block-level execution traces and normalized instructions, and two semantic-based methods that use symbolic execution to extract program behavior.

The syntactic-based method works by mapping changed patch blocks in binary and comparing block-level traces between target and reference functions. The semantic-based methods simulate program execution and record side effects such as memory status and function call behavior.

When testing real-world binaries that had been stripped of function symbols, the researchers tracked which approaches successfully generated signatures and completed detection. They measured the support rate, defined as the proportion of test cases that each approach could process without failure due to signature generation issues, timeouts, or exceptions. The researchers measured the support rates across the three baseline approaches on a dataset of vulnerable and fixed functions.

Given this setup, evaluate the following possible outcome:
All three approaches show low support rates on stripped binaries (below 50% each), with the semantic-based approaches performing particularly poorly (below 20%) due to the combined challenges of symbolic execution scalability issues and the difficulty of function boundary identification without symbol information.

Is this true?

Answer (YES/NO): NO